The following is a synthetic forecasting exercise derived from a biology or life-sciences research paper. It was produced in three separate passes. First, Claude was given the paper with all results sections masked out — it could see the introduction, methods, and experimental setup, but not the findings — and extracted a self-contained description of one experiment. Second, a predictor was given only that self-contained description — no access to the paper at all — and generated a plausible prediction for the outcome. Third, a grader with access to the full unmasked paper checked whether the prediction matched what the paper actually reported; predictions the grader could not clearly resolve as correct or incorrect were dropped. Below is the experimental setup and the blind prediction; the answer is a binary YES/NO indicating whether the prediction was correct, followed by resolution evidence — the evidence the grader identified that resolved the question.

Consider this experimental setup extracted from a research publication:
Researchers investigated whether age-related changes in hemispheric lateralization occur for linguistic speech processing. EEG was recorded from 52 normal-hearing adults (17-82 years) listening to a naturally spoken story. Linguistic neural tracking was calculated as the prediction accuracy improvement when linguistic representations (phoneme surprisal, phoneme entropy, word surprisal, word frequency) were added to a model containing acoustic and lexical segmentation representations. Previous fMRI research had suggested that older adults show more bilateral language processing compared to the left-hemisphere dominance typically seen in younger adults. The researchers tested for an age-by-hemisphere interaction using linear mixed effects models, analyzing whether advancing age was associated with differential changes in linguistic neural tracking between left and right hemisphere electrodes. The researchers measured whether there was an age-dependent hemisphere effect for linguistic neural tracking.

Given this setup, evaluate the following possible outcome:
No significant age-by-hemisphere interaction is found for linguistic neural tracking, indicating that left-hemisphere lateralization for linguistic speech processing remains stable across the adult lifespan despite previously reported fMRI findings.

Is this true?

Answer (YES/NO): YES